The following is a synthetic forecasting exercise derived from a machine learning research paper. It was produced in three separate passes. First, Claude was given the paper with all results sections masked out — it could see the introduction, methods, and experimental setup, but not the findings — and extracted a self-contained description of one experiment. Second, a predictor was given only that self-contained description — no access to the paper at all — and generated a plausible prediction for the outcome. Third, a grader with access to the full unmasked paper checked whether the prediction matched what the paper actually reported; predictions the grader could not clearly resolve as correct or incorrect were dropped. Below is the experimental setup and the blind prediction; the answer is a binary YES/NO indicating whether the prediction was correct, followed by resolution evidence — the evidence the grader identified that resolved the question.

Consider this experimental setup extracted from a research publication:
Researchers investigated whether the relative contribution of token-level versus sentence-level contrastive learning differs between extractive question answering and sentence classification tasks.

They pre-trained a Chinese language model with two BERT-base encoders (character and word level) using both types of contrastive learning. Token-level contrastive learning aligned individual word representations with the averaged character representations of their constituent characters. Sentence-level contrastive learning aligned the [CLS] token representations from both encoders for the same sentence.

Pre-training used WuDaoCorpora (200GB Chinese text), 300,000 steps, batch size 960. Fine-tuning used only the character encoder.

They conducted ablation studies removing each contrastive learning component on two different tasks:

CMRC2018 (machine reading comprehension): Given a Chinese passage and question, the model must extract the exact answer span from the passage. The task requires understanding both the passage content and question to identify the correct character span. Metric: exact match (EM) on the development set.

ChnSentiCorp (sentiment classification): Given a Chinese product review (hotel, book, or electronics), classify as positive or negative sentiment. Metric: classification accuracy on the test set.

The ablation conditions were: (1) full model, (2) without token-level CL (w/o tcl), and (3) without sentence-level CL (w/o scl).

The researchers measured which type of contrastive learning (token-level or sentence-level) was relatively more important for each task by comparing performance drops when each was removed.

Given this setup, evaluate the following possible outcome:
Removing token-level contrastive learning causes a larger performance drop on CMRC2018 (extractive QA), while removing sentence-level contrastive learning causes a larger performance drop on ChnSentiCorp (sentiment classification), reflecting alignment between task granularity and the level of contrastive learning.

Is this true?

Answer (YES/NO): YES